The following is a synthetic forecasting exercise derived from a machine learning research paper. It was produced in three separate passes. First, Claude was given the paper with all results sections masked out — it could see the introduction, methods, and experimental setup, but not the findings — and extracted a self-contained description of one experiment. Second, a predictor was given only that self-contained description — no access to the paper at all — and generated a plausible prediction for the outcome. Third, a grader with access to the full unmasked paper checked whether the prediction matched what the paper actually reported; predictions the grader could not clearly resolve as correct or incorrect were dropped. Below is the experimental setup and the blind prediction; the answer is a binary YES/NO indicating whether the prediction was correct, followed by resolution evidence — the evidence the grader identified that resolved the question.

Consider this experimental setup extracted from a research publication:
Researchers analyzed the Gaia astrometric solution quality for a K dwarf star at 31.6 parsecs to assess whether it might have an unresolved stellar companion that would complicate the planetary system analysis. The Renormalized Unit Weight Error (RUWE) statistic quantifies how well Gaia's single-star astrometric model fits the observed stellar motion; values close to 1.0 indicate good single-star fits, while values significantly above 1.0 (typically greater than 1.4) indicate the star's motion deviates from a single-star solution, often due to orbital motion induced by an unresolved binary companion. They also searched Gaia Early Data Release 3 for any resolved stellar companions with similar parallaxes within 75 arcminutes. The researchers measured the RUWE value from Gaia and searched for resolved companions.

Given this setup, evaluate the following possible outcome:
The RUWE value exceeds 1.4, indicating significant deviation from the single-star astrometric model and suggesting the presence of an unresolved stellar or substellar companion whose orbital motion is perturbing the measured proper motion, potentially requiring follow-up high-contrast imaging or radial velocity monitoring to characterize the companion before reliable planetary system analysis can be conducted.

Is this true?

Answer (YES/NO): NO